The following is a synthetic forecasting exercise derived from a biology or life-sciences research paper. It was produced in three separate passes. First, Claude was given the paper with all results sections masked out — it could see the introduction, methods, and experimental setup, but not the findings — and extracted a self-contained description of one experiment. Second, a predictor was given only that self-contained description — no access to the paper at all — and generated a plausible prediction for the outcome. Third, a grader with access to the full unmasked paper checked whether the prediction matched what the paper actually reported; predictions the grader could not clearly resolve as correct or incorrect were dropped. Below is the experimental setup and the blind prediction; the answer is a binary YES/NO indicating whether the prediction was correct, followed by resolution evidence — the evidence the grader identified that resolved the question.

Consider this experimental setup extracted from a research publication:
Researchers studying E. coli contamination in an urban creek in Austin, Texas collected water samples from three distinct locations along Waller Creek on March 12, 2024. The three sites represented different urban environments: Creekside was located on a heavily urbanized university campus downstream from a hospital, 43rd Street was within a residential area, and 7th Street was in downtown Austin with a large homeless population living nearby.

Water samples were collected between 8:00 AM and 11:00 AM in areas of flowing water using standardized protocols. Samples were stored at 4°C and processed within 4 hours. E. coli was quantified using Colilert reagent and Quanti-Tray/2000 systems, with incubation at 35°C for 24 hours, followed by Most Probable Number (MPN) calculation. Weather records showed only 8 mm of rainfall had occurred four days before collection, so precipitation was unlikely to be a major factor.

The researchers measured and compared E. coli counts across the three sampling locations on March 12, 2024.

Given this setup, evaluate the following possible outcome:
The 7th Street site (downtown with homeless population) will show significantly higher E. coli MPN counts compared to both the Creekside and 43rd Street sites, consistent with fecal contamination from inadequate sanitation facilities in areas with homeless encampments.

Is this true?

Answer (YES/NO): YES